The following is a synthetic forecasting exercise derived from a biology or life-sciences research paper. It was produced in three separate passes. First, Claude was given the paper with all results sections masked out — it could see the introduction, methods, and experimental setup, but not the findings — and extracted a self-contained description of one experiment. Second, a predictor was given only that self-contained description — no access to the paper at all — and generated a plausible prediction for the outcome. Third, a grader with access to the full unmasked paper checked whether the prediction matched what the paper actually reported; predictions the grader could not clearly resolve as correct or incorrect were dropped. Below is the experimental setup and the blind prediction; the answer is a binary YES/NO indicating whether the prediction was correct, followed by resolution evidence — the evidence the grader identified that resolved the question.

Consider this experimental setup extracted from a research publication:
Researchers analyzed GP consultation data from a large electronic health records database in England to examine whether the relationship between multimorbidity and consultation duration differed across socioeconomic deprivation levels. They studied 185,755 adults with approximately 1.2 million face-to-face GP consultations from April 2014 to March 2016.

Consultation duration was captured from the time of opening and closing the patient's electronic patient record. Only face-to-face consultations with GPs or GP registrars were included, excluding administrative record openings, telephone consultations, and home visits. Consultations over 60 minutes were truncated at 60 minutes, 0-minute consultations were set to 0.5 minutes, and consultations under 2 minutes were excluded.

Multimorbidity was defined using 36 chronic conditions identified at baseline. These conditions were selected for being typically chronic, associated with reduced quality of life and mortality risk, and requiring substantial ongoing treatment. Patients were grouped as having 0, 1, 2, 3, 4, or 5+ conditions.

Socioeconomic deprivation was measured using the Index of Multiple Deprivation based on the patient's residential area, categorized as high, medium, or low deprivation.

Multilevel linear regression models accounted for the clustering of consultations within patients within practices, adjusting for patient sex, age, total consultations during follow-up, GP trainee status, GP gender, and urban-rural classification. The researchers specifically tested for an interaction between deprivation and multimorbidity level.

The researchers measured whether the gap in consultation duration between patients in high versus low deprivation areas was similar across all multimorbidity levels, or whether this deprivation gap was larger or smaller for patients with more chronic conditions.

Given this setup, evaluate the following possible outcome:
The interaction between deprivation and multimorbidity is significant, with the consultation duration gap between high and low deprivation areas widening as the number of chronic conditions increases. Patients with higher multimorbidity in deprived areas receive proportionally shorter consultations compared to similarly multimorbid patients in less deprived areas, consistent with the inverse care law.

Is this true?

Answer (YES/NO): NO